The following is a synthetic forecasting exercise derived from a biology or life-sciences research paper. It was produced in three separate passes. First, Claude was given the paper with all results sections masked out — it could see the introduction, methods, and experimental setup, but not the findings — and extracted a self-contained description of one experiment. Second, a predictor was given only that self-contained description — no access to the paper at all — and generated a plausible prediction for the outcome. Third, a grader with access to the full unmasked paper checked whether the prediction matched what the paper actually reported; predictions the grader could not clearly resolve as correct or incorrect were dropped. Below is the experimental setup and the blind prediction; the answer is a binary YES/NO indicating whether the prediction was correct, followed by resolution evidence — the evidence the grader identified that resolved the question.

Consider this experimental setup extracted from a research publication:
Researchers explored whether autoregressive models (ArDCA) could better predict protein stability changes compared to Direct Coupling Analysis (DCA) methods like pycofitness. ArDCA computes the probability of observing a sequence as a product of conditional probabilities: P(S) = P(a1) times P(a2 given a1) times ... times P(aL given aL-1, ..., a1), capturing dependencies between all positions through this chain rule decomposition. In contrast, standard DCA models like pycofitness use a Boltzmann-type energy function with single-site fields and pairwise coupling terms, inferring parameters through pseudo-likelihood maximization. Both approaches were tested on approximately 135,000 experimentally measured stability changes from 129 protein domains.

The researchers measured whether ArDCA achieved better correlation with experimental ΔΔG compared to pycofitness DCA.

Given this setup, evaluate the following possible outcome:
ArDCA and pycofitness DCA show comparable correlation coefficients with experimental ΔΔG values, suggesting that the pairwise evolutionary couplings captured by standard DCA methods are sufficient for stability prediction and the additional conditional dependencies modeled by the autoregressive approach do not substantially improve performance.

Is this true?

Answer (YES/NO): YES